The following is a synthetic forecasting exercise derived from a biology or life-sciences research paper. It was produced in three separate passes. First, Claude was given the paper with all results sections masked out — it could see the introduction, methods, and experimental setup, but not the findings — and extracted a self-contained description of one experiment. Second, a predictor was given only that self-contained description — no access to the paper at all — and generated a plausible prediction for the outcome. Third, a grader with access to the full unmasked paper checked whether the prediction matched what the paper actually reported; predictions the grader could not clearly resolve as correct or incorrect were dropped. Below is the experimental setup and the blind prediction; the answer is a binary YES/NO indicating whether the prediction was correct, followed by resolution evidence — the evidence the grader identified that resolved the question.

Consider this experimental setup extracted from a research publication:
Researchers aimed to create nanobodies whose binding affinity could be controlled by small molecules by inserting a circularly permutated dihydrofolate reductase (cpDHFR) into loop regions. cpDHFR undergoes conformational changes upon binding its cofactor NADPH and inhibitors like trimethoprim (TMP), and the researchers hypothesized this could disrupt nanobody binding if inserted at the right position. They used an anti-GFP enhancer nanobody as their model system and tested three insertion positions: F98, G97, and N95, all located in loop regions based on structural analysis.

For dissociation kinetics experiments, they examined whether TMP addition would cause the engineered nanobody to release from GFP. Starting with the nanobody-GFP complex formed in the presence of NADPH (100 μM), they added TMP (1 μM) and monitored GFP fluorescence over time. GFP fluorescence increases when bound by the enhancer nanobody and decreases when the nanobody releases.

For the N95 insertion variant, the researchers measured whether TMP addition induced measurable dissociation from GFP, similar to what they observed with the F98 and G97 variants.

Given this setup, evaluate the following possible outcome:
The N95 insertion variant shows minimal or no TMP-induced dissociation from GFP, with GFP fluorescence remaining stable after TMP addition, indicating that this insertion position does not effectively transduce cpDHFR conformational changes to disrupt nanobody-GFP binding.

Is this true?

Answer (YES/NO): NO